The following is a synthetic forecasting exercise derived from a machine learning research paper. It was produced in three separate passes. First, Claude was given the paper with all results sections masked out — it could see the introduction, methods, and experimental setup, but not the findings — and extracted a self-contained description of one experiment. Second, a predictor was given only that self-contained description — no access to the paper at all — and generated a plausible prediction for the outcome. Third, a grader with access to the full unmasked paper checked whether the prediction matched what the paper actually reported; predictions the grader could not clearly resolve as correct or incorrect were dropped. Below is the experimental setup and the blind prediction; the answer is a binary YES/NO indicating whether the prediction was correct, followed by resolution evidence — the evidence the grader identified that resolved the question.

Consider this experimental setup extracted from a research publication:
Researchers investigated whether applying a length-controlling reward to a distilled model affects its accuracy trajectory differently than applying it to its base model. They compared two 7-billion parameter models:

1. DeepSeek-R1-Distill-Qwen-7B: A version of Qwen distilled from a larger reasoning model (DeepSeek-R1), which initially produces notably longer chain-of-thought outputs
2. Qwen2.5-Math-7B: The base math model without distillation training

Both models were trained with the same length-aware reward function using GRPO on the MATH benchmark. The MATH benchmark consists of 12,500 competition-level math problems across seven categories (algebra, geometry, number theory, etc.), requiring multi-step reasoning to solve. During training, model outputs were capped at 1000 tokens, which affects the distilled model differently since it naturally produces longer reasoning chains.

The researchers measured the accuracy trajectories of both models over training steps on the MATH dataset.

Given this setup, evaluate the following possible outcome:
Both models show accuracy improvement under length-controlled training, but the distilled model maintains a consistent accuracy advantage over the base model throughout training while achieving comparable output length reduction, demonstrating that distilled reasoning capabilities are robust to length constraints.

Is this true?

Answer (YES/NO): NO